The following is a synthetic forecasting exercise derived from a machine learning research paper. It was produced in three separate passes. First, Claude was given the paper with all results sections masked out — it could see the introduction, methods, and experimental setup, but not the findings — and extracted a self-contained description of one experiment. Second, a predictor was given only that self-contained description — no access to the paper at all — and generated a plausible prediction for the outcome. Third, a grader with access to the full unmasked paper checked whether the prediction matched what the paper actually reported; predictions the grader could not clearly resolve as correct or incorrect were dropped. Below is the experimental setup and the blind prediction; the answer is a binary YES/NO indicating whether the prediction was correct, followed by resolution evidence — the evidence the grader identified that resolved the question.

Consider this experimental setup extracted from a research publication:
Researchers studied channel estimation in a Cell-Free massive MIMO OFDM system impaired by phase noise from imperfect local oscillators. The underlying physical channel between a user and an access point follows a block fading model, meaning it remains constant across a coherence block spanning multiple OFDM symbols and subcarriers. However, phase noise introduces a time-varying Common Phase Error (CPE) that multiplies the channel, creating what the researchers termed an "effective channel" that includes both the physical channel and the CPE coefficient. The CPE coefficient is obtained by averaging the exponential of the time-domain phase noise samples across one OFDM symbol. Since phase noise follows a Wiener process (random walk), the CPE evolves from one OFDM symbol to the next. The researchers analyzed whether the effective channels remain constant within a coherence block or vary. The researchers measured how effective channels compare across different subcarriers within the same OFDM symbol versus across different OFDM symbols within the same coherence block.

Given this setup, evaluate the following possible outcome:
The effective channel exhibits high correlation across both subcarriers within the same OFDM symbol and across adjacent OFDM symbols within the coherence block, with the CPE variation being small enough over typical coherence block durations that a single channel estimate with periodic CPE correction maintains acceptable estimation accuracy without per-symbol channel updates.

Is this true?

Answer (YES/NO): NO